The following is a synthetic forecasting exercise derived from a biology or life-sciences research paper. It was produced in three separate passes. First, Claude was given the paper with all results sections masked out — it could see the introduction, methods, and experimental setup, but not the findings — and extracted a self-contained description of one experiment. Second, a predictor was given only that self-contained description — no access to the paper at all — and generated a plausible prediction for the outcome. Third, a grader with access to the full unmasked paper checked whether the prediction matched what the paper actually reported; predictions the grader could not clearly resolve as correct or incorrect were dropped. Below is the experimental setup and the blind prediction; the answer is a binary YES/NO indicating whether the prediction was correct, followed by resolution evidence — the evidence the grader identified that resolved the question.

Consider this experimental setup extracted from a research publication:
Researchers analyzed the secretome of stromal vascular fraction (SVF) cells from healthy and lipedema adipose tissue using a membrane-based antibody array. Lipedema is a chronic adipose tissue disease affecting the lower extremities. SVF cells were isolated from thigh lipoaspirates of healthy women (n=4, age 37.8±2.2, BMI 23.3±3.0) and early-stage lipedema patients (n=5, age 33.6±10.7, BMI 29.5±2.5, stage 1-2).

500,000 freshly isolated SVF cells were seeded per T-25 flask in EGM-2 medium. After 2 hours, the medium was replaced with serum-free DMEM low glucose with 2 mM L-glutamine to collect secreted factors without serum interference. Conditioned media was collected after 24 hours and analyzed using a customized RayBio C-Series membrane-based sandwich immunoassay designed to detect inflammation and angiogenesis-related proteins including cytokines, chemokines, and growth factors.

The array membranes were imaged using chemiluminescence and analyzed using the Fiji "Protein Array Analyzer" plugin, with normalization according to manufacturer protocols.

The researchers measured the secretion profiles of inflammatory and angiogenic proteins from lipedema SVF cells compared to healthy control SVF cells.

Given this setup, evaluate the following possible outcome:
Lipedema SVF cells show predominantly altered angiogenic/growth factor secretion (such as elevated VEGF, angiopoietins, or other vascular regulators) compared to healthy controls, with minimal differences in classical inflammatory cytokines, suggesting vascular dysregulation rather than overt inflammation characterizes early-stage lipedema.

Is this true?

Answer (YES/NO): NO